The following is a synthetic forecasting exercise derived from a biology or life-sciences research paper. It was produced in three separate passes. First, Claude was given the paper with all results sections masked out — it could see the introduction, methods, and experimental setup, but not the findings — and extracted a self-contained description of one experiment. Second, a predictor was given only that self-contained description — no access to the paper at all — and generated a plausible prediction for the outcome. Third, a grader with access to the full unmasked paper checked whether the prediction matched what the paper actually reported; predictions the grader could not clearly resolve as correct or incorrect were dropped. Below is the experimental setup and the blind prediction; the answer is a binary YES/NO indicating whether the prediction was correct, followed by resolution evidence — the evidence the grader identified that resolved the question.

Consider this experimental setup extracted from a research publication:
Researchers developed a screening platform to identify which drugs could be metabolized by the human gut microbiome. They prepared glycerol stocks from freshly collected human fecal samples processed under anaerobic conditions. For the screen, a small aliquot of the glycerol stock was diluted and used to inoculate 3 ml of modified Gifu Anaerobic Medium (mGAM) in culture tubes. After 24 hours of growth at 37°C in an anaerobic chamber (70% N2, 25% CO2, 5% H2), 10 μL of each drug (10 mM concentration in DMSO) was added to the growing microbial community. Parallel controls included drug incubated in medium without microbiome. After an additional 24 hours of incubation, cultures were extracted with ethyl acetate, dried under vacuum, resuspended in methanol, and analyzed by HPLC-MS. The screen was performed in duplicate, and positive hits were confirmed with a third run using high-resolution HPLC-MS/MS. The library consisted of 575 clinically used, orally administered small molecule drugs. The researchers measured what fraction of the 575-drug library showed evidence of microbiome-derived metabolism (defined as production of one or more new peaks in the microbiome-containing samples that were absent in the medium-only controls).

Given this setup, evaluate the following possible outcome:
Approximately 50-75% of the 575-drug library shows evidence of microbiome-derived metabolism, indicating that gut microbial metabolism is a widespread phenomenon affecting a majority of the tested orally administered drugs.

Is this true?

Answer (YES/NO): NO